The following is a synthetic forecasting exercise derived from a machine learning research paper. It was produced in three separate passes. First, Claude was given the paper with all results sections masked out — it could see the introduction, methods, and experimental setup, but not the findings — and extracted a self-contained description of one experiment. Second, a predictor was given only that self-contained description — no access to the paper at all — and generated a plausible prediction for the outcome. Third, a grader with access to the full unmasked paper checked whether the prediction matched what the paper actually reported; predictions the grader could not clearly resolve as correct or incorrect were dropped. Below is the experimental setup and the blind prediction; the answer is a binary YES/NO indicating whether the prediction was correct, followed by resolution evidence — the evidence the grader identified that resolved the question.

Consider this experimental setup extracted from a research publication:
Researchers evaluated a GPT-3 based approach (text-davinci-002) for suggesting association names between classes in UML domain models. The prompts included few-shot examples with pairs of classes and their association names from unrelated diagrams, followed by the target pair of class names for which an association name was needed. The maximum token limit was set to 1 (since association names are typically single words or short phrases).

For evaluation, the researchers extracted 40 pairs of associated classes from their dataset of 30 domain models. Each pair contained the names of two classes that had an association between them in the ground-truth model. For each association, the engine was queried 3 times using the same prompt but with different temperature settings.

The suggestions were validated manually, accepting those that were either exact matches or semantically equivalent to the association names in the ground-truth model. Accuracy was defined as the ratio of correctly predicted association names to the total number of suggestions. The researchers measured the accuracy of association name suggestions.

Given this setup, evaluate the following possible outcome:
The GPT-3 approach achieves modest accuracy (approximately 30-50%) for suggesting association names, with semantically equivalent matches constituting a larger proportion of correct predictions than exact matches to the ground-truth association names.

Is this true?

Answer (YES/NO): NO